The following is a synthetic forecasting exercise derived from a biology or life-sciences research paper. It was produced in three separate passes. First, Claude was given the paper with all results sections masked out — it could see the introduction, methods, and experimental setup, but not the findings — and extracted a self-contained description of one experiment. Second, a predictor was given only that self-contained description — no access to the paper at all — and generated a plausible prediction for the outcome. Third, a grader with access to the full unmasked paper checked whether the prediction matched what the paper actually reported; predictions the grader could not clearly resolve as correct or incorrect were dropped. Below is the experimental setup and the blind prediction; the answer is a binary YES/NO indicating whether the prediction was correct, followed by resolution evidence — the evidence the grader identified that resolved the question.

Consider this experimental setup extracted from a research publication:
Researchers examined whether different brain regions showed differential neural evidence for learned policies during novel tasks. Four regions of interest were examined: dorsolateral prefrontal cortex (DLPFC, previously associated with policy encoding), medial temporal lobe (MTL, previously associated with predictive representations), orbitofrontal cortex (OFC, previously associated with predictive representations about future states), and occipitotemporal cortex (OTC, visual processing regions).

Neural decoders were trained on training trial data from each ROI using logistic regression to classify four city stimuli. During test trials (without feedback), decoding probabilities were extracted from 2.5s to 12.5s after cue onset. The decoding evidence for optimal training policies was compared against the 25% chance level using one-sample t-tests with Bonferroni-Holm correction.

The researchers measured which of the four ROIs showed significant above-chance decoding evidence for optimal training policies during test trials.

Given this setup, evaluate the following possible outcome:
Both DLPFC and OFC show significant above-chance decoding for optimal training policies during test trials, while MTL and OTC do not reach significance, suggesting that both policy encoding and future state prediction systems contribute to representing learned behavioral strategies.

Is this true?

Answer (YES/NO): NO